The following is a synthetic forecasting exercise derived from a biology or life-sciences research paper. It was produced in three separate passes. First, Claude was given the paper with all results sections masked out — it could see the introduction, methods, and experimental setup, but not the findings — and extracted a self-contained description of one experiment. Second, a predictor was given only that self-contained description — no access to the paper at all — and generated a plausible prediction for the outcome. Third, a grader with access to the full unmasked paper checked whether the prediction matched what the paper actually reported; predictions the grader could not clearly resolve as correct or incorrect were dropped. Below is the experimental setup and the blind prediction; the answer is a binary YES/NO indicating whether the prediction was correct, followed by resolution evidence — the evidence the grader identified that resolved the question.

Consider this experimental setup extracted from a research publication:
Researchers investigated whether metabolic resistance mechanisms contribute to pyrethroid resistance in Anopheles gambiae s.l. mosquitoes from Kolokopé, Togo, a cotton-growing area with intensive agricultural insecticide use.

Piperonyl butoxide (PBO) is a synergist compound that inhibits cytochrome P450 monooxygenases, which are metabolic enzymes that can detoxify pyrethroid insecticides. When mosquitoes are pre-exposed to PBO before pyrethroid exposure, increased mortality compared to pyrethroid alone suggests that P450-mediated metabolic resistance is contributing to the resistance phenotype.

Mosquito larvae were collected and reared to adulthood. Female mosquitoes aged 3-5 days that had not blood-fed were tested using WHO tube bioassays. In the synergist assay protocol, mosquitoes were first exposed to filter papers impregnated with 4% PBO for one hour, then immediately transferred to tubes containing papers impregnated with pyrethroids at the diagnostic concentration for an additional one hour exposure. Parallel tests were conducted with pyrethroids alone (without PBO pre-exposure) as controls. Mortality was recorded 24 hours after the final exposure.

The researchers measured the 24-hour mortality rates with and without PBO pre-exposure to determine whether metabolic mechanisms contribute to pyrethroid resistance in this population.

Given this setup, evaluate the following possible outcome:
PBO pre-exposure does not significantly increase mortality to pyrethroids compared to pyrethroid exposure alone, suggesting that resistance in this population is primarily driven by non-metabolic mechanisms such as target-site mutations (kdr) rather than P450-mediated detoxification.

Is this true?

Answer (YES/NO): NO